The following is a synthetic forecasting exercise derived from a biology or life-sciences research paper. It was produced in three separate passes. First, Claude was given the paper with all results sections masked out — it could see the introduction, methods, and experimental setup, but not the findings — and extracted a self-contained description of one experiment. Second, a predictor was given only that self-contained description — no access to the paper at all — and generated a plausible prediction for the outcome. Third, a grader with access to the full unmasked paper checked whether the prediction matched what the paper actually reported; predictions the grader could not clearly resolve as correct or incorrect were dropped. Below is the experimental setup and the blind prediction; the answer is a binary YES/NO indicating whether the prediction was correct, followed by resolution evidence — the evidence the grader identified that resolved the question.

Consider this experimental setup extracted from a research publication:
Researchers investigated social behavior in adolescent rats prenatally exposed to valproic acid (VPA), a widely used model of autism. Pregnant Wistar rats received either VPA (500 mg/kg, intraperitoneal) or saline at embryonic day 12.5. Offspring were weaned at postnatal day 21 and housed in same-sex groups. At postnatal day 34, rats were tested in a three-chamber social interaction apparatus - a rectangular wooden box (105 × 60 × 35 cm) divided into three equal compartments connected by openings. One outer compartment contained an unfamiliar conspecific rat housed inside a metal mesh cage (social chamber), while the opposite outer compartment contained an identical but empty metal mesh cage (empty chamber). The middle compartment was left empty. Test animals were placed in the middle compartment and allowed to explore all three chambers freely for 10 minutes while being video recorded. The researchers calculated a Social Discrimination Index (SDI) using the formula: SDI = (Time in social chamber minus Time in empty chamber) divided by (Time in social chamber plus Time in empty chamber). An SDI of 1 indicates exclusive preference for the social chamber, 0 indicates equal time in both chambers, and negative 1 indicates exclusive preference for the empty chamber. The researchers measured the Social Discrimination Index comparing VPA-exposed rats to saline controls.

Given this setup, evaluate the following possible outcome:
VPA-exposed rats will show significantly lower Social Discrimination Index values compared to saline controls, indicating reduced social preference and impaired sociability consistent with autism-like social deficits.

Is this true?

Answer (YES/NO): YES